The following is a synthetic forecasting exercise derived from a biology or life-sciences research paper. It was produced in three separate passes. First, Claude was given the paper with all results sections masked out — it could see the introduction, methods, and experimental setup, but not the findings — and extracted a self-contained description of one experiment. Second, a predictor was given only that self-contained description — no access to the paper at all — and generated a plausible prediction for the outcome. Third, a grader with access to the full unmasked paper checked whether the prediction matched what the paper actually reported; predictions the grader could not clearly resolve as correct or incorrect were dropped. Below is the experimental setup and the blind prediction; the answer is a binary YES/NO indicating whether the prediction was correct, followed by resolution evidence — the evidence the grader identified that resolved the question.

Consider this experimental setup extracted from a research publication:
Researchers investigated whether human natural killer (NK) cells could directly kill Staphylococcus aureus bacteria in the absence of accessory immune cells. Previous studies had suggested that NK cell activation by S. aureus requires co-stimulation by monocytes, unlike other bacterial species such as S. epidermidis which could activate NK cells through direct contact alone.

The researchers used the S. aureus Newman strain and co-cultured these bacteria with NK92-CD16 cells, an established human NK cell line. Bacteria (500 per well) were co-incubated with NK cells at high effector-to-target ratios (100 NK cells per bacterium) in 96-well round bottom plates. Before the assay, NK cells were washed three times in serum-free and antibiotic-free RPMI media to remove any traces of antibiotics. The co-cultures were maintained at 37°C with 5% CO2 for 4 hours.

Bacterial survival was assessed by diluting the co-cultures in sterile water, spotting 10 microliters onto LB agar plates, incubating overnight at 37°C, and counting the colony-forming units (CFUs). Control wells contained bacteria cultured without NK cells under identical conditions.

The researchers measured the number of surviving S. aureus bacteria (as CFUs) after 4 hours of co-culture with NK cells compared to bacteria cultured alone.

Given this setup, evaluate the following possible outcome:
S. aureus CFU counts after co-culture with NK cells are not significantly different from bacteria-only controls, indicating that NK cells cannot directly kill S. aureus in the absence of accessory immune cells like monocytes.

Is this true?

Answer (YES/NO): NO